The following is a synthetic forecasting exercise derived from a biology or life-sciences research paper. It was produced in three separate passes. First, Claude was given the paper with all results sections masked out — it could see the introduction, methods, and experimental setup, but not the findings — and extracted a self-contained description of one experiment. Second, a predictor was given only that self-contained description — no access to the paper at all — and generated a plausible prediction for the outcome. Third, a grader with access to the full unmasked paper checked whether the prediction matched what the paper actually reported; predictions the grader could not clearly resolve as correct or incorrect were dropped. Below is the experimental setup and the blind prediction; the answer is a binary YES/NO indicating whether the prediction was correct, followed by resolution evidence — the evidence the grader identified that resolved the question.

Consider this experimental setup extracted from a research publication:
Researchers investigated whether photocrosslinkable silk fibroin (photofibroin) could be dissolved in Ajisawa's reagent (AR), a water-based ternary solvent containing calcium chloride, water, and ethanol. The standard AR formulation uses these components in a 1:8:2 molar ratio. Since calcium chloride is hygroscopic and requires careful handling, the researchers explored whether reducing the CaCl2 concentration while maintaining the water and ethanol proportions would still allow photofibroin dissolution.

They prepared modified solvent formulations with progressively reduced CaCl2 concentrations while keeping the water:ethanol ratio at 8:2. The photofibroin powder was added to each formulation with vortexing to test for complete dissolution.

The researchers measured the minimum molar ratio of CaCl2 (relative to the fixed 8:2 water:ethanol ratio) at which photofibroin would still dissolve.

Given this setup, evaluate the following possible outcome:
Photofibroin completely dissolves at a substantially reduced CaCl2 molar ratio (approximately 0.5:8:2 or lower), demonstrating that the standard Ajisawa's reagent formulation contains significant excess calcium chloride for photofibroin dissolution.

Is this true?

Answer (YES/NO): NO